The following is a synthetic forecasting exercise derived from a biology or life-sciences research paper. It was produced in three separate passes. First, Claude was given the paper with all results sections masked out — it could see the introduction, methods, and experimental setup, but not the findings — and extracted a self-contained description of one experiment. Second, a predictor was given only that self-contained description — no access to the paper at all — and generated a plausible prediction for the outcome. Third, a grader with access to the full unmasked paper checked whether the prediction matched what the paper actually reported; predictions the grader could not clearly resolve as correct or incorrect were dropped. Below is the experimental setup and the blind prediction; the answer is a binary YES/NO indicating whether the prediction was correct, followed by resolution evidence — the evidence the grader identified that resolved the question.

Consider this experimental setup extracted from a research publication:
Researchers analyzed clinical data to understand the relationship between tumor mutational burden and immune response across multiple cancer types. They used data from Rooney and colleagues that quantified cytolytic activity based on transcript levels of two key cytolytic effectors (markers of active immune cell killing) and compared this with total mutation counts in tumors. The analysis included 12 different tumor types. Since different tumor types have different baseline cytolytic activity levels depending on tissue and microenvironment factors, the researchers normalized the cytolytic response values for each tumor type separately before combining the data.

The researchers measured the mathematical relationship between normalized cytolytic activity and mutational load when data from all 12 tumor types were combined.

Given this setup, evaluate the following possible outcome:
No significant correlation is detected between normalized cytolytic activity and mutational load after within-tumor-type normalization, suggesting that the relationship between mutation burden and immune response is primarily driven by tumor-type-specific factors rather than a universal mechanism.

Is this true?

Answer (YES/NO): NO